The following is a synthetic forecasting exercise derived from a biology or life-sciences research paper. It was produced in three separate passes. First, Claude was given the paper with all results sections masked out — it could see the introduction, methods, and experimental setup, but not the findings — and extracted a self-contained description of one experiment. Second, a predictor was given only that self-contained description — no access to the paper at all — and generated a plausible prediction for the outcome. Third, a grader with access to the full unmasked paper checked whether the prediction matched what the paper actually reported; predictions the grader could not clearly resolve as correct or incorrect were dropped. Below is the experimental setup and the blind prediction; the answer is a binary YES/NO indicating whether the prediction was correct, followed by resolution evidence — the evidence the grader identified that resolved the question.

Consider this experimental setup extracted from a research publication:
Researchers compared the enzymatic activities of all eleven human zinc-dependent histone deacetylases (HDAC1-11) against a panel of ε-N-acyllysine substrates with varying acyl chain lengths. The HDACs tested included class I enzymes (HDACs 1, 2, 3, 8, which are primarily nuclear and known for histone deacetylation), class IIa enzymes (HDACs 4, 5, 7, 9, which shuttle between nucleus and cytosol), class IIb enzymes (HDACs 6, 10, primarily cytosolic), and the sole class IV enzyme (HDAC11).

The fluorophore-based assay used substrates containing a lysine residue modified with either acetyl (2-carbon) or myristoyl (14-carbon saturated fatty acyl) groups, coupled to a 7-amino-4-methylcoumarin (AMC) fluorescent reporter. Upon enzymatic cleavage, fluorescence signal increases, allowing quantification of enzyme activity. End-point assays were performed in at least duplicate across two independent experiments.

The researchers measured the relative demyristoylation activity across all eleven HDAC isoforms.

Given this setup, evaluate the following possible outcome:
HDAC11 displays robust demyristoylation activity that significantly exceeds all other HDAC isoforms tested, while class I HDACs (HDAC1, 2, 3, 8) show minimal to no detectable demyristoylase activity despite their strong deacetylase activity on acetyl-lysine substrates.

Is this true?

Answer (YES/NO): YES